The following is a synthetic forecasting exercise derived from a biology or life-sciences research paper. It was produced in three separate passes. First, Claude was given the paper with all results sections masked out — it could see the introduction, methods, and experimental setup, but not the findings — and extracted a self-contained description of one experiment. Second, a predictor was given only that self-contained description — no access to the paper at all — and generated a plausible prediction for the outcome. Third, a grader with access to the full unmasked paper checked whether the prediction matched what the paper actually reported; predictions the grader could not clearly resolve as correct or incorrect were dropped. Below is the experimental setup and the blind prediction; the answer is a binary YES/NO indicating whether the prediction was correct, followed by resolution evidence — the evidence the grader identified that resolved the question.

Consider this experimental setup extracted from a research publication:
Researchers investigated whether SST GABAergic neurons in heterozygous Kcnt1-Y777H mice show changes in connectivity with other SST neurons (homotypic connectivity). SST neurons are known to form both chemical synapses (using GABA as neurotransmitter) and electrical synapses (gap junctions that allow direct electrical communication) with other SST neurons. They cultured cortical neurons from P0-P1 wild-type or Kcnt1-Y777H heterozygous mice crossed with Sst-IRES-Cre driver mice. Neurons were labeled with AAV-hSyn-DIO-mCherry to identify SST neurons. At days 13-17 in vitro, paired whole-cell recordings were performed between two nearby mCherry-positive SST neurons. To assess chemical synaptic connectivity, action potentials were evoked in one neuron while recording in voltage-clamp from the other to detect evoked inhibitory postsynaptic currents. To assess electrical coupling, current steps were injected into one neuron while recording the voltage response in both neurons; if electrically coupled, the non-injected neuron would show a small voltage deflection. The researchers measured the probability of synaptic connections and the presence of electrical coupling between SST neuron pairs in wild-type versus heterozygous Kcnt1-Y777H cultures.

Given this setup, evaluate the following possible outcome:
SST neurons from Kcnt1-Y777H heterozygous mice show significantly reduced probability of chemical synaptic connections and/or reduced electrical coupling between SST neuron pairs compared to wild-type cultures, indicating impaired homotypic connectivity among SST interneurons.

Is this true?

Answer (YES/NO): NO